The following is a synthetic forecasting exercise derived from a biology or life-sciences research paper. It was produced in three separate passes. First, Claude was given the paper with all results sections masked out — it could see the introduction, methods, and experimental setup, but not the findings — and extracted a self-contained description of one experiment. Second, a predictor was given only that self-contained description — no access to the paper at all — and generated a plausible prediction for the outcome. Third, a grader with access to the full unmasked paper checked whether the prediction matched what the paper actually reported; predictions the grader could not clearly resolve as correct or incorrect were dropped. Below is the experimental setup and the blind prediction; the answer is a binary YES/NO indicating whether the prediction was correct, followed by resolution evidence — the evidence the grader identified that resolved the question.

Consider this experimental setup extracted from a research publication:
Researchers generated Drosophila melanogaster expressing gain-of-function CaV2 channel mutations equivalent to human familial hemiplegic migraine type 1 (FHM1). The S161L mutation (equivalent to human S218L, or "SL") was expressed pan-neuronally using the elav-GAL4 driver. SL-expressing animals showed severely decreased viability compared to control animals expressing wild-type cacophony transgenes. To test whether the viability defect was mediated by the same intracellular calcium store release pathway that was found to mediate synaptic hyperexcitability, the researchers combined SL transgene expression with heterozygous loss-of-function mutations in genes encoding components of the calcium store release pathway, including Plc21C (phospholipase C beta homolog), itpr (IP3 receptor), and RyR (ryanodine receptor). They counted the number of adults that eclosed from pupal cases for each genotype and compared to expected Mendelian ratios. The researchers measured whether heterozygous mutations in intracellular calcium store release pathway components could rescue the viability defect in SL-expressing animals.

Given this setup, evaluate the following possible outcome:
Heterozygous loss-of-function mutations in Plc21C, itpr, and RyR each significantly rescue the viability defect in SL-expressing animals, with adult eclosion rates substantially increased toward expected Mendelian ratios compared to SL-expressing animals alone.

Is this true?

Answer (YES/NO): NO